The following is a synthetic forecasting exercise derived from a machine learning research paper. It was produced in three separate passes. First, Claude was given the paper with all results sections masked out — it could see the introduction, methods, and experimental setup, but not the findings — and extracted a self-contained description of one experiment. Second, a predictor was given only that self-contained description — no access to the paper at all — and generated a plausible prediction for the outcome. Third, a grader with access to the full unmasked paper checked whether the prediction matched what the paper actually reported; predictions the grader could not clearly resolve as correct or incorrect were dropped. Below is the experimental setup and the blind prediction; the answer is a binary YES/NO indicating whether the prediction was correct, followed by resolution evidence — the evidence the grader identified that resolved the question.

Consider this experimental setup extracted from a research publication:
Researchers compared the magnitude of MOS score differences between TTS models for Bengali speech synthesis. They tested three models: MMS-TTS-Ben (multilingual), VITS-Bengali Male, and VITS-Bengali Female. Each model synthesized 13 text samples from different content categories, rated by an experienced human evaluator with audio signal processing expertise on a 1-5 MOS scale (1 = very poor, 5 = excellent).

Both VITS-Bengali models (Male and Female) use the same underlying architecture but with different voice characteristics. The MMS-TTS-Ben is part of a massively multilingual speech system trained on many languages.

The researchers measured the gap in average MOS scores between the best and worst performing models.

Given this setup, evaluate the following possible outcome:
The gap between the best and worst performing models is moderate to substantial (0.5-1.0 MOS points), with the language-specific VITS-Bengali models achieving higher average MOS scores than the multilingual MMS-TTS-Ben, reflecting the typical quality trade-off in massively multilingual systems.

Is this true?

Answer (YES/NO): YES